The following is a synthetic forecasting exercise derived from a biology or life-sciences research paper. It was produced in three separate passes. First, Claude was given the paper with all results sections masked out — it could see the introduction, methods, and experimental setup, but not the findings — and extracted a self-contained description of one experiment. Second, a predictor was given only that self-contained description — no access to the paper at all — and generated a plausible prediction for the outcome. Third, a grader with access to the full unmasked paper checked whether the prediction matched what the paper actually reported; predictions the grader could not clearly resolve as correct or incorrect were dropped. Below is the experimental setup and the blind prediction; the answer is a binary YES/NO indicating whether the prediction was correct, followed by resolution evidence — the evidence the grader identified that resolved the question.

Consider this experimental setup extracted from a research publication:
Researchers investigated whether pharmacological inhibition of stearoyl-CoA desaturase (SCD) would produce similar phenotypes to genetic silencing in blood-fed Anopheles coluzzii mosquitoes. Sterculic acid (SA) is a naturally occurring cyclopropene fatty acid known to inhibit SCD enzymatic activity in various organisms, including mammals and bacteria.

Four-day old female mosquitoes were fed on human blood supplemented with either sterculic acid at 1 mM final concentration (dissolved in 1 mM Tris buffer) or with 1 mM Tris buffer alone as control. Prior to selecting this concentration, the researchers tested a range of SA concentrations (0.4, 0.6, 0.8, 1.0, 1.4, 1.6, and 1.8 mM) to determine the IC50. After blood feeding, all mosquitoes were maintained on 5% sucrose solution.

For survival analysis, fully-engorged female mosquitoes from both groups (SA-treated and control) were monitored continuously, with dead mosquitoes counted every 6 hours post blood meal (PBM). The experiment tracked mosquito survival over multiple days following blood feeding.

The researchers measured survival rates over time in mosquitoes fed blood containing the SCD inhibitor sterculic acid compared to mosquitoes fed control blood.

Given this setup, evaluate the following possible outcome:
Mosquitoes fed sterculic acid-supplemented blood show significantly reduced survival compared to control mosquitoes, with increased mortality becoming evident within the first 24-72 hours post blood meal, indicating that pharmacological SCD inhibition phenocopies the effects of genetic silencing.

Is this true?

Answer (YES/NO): YES